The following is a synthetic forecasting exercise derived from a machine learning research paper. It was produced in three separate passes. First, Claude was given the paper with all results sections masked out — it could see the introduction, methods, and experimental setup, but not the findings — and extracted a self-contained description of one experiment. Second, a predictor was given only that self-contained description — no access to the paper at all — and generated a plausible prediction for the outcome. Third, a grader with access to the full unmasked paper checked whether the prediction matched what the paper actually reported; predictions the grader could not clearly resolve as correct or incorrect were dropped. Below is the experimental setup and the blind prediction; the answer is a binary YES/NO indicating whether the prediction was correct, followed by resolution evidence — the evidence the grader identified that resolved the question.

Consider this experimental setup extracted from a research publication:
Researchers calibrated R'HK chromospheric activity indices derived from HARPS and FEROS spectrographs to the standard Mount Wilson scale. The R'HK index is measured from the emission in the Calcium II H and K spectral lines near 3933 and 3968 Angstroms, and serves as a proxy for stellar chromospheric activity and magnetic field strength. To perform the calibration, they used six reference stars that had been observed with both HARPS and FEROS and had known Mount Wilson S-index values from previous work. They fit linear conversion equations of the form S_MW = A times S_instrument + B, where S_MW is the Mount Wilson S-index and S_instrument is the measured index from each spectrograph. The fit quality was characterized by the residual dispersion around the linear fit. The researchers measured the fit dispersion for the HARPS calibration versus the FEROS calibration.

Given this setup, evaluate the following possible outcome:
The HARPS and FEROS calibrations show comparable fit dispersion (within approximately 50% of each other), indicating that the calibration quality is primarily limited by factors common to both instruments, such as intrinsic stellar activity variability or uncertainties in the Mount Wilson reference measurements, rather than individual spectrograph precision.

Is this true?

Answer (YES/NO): NO